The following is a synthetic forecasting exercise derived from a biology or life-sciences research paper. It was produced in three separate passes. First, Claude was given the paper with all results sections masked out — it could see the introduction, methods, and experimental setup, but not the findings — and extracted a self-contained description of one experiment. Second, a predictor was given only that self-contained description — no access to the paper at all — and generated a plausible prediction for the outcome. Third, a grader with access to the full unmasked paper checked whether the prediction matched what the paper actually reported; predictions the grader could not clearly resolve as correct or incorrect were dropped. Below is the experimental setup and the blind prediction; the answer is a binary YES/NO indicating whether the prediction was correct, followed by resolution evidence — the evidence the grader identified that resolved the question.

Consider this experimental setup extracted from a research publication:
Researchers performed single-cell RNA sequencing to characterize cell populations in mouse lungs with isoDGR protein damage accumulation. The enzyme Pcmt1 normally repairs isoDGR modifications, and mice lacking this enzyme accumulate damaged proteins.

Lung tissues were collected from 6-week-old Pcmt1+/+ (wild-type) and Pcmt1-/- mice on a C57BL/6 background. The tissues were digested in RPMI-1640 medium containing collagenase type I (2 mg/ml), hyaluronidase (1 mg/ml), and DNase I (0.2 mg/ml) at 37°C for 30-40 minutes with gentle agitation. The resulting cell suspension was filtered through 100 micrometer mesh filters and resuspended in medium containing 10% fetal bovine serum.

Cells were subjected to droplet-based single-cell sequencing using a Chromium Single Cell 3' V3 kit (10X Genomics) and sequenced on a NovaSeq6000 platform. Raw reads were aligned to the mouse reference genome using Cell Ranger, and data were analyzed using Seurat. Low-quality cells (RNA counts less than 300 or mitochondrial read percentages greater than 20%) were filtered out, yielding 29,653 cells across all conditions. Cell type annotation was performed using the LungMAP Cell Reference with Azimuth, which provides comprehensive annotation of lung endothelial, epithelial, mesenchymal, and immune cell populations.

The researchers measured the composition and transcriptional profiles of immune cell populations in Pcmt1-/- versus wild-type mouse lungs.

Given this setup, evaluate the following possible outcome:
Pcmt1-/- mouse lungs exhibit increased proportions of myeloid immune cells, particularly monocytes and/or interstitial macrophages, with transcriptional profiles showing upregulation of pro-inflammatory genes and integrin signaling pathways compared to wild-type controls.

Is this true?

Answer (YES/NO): YES